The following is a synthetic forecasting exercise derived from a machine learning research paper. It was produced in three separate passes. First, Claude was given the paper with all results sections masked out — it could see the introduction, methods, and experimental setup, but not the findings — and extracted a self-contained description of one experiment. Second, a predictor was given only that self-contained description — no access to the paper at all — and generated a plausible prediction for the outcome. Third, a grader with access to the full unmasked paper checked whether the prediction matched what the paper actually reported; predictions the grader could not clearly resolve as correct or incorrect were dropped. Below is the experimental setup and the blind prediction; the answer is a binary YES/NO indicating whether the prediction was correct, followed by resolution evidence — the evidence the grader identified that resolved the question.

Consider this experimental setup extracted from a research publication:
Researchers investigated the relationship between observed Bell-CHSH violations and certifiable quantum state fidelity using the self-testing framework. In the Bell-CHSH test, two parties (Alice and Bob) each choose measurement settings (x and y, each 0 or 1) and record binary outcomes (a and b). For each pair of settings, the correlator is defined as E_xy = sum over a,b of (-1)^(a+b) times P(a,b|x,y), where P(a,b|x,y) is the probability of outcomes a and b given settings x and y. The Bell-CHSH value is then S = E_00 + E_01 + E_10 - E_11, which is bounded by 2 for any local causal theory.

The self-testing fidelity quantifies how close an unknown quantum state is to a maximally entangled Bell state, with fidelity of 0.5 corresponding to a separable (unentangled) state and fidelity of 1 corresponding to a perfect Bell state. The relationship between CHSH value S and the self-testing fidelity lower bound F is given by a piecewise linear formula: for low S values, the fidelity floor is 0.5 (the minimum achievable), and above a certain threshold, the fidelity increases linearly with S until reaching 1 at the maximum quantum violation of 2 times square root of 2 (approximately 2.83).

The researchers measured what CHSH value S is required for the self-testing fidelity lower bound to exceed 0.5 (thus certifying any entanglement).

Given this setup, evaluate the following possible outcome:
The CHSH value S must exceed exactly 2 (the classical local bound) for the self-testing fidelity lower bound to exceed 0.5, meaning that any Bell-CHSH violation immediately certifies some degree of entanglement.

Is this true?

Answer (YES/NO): NO